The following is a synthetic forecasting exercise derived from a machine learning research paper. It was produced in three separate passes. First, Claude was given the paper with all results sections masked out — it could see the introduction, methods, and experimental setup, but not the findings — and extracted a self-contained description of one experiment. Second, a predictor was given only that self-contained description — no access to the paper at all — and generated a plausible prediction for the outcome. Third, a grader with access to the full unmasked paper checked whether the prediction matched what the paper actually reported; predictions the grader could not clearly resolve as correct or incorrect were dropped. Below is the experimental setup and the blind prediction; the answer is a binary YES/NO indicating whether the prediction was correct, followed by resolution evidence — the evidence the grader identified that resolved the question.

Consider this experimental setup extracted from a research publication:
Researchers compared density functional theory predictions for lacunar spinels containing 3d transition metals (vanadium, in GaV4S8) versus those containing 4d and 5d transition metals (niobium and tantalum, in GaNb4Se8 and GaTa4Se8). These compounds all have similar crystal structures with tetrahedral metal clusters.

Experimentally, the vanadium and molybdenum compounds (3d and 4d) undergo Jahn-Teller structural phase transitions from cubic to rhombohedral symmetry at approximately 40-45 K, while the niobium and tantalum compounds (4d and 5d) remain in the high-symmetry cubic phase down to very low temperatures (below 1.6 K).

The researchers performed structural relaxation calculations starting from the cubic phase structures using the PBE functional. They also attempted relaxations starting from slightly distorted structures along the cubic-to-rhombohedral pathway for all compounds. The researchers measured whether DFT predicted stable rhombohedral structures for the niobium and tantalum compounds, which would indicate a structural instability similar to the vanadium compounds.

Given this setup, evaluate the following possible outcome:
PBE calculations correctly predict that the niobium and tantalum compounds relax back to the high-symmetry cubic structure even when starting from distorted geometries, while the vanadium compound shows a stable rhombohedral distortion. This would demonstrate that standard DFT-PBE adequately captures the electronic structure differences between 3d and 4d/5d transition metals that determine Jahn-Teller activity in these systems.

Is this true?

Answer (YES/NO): NO